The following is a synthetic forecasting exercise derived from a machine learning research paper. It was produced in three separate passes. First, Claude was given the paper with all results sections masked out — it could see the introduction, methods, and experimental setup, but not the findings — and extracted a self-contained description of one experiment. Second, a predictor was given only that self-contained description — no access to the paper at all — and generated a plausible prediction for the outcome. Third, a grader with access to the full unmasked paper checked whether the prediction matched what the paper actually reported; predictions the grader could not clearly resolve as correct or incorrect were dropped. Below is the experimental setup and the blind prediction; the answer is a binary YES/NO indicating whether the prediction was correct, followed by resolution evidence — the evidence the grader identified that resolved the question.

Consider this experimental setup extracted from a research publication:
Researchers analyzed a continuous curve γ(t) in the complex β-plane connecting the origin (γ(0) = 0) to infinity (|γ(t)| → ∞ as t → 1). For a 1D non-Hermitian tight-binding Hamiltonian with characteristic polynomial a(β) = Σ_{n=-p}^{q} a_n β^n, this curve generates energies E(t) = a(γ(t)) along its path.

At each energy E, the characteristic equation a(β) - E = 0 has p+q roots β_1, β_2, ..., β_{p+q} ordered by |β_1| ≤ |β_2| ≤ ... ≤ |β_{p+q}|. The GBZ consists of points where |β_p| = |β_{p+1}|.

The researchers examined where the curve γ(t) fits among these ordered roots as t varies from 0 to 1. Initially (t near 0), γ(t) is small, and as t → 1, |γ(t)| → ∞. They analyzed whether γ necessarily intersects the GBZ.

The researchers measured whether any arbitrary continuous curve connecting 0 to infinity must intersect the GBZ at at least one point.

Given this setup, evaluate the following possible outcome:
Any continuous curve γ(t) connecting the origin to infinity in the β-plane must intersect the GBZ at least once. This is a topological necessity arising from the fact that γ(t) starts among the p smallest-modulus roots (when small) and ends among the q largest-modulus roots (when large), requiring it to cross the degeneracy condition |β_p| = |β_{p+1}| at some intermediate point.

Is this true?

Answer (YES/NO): YES